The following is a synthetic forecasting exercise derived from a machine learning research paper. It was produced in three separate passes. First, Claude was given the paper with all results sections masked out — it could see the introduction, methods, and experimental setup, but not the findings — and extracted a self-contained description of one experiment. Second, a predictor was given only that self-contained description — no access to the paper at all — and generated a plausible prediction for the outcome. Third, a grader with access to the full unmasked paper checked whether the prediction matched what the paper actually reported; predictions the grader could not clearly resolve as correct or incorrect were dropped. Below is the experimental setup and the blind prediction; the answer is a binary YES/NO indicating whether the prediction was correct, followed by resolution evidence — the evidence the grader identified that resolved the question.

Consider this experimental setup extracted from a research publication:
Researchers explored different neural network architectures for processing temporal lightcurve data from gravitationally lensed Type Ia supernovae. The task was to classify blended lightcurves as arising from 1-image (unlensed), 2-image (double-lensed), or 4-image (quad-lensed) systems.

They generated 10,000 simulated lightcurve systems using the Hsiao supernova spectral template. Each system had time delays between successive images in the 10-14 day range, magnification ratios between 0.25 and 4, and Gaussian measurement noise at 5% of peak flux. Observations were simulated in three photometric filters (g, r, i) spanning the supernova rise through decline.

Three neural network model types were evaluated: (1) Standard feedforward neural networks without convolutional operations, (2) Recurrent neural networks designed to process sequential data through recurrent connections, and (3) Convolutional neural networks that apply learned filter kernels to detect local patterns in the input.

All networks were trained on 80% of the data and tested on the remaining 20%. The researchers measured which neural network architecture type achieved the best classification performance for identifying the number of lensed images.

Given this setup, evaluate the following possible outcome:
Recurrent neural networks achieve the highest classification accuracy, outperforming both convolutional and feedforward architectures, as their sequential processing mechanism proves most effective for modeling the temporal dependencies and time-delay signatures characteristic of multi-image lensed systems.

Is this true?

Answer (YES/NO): NO